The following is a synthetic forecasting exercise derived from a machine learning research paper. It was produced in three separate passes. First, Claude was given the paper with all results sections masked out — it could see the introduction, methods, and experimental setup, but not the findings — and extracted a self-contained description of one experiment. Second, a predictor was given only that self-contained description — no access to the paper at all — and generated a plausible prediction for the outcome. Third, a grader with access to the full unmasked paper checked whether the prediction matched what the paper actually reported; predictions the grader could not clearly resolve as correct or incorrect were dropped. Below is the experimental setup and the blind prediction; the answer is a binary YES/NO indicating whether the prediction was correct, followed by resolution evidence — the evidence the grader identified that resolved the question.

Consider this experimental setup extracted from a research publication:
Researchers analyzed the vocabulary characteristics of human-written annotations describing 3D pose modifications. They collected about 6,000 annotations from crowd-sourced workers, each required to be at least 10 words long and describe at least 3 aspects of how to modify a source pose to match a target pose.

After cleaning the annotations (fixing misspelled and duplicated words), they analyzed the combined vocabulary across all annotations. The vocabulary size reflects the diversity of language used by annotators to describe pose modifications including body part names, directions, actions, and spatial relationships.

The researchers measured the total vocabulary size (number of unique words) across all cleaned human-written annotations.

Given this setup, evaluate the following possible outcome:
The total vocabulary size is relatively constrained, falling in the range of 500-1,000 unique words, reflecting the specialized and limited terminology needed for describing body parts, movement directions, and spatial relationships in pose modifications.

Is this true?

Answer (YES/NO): NO